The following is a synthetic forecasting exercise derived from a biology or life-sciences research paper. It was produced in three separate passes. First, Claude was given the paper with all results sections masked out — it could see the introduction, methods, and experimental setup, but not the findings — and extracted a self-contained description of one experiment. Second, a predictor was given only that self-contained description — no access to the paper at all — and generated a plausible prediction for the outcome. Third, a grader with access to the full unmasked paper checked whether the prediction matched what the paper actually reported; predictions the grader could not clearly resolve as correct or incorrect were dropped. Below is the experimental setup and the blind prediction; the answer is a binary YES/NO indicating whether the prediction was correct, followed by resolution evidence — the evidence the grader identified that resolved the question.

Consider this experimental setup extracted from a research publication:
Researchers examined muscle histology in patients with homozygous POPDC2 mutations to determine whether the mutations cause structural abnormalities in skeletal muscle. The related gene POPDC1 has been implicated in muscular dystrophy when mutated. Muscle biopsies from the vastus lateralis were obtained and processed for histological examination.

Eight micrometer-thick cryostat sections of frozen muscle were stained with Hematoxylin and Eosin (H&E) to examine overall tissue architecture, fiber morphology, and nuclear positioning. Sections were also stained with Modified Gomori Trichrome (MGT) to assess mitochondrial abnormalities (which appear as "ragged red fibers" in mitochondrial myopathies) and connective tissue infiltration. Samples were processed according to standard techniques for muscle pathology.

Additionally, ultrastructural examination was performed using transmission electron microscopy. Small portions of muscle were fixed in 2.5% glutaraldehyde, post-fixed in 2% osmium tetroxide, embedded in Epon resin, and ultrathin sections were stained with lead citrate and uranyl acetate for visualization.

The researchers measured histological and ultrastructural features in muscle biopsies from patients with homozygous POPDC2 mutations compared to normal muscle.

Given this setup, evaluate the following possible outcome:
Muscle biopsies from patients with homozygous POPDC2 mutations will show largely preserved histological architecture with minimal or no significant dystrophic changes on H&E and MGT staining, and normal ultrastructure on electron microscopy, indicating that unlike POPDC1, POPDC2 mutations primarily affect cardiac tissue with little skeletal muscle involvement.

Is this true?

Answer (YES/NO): NO